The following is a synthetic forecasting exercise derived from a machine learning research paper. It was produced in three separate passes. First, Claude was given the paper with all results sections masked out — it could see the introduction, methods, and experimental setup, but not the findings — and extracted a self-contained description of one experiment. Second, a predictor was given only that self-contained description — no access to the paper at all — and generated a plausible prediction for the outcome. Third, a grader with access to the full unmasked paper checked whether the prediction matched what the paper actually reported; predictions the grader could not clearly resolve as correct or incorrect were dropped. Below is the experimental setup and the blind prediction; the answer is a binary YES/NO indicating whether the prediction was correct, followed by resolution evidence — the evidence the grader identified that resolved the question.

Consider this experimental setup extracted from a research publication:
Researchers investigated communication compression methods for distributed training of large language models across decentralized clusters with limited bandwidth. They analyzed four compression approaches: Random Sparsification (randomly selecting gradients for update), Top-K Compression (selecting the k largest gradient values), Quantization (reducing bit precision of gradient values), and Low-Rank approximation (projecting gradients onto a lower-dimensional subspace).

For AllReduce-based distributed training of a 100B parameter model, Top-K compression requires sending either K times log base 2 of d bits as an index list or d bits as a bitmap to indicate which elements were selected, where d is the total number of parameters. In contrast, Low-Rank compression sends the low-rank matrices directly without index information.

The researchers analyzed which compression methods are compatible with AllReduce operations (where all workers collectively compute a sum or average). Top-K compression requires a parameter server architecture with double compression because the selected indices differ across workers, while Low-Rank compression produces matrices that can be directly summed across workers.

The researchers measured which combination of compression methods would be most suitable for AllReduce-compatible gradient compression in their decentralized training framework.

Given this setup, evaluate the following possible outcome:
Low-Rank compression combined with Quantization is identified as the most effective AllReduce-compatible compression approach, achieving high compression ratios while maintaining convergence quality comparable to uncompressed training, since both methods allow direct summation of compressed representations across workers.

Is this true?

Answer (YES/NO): YES